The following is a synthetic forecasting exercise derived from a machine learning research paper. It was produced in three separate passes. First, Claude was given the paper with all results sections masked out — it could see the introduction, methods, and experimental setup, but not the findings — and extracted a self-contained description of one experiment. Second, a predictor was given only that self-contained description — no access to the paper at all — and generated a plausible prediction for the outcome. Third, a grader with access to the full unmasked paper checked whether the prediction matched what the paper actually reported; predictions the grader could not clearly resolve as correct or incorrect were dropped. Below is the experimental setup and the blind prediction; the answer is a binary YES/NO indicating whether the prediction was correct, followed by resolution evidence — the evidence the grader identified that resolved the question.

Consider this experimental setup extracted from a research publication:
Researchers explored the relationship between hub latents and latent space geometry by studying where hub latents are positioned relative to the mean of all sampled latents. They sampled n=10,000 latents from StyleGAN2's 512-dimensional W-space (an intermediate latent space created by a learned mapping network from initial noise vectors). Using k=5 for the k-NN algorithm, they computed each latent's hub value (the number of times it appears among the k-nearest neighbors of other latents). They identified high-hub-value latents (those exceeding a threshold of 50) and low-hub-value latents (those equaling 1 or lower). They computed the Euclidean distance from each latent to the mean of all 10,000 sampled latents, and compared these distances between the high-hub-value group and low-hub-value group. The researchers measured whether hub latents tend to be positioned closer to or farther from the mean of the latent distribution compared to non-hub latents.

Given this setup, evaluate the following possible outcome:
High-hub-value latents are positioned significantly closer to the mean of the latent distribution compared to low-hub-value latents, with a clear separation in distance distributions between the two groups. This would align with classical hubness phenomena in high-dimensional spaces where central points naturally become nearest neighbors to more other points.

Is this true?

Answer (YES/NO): YES